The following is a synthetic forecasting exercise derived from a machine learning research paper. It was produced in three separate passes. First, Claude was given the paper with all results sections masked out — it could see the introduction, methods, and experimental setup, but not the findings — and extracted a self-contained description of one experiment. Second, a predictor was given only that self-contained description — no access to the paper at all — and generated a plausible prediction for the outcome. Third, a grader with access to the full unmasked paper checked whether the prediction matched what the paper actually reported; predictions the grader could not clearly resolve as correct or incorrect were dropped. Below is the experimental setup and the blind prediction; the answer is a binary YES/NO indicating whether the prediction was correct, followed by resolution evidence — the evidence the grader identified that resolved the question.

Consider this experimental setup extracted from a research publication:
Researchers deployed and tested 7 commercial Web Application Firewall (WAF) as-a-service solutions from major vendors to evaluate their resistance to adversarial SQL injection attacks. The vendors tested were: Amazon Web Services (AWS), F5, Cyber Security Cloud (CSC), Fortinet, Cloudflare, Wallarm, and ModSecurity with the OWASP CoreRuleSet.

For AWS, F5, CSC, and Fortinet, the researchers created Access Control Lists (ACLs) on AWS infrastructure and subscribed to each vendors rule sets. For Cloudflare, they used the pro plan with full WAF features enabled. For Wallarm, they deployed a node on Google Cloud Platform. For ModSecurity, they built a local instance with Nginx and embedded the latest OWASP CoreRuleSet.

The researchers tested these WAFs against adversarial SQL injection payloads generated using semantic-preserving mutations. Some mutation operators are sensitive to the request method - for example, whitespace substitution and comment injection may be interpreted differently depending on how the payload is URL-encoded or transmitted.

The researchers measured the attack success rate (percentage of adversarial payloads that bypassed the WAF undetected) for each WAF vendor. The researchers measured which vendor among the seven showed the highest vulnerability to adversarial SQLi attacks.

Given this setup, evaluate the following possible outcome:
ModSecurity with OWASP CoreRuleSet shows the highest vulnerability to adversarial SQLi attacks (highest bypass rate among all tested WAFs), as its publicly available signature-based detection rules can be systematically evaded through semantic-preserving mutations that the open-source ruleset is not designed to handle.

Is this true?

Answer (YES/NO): NO